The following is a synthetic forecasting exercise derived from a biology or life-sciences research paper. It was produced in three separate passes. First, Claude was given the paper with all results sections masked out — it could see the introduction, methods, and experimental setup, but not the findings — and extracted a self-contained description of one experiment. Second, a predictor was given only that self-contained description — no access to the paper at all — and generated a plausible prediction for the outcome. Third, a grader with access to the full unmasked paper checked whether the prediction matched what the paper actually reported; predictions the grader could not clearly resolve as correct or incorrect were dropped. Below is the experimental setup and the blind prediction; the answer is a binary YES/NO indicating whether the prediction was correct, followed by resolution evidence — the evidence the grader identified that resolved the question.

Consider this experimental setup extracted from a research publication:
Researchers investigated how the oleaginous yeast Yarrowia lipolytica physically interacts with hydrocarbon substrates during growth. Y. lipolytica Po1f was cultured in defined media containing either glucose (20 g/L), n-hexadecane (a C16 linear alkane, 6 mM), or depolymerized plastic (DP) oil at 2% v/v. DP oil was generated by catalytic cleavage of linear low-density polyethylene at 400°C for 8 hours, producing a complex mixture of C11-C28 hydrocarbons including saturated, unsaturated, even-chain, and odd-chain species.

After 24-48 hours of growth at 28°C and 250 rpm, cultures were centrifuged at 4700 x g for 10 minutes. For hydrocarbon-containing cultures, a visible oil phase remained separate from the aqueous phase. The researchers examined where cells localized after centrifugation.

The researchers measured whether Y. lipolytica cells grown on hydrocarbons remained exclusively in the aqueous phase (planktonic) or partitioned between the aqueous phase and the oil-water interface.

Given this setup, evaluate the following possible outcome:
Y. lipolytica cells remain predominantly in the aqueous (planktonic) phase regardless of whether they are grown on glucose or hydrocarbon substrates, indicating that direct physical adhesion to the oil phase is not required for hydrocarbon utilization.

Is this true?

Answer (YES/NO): NO